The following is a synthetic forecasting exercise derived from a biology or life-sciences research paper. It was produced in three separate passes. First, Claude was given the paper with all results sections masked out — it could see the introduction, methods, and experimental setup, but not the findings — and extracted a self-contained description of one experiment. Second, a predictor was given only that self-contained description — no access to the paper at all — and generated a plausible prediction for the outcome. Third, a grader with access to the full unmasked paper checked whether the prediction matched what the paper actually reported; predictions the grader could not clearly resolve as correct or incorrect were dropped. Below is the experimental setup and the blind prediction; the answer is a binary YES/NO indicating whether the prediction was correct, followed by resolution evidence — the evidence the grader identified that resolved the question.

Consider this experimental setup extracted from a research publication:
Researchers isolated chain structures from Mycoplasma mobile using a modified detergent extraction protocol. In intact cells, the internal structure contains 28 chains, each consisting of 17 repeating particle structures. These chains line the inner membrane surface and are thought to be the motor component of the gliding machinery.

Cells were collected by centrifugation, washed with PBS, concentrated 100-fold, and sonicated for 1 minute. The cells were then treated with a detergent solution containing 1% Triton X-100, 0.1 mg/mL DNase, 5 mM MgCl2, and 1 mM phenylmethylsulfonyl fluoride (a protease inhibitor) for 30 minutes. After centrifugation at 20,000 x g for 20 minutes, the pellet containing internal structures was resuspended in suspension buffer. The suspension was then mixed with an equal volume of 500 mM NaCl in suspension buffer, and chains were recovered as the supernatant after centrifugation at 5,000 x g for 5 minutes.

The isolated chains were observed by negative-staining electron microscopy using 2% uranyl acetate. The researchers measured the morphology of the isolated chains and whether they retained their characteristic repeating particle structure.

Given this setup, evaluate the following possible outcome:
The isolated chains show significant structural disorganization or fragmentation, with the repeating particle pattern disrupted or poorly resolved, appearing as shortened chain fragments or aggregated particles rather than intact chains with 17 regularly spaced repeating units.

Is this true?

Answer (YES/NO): NO